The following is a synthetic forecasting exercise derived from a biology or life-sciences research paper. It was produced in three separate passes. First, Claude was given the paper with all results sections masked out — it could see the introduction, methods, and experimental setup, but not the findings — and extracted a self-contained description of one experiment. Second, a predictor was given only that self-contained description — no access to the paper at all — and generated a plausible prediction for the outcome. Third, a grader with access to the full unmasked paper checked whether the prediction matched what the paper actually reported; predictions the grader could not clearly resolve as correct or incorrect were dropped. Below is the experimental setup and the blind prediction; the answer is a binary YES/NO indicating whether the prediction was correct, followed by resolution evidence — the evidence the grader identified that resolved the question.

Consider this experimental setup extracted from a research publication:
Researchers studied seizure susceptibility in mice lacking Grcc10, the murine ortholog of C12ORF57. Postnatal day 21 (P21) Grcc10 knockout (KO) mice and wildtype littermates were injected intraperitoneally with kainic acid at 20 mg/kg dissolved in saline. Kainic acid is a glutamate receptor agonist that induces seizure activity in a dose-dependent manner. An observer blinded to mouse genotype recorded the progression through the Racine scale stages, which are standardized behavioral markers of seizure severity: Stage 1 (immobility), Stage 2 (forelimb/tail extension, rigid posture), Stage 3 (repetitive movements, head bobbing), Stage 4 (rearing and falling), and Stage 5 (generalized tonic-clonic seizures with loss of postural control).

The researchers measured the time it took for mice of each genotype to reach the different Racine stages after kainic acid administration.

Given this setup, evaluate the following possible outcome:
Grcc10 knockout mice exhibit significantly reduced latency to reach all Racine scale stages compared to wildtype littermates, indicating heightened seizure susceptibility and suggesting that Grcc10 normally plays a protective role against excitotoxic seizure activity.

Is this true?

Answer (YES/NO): YES